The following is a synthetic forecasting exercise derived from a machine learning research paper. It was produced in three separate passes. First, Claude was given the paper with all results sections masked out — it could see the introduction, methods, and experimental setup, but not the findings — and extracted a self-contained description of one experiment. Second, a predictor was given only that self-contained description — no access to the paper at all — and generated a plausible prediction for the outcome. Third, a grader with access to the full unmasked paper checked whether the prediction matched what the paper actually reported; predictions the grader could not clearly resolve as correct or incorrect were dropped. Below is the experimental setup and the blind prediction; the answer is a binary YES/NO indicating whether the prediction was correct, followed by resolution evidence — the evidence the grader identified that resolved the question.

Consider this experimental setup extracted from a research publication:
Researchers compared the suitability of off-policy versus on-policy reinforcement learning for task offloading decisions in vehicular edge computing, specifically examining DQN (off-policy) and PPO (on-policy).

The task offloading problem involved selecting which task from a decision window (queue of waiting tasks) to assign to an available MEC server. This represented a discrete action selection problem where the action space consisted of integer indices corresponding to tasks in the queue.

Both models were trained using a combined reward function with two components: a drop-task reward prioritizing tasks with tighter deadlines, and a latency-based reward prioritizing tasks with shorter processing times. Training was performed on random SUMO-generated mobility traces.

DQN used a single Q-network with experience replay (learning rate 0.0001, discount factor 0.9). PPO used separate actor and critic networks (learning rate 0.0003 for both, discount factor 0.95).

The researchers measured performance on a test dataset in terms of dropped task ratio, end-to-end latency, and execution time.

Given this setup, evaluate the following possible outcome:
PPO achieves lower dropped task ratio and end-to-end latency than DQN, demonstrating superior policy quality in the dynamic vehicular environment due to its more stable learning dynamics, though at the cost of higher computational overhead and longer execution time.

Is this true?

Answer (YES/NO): NO